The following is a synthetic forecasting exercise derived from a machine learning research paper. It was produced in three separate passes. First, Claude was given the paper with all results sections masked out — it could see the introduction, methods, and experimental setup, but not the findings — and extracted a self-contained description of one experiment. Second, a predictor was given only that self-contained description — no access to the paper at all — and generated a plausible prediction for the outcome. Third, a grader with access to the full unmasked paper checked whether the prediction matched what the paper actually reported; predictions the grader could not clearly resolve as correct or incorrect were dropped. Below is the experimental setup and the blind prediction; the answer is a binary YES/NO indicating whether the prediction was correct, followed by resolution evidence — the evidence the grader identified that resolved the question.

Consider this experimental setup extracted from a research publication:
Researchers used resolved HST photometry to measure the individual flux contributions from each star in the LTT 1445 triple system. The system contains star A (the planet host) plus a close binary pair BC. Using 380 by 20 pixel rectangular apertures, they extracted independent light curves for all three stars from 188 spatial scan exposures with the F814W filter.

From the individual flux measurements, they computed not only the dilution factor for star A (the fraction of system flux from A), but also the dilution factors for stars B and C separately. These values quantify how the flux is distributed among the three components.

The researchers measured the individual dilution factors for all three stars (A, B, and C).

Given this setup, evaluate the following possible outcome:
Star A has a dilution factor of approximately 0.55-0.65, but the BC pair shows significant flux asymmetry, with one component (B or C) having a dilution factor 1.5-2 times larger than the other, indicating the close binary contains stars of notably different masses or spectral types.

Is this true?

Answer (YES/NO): NO